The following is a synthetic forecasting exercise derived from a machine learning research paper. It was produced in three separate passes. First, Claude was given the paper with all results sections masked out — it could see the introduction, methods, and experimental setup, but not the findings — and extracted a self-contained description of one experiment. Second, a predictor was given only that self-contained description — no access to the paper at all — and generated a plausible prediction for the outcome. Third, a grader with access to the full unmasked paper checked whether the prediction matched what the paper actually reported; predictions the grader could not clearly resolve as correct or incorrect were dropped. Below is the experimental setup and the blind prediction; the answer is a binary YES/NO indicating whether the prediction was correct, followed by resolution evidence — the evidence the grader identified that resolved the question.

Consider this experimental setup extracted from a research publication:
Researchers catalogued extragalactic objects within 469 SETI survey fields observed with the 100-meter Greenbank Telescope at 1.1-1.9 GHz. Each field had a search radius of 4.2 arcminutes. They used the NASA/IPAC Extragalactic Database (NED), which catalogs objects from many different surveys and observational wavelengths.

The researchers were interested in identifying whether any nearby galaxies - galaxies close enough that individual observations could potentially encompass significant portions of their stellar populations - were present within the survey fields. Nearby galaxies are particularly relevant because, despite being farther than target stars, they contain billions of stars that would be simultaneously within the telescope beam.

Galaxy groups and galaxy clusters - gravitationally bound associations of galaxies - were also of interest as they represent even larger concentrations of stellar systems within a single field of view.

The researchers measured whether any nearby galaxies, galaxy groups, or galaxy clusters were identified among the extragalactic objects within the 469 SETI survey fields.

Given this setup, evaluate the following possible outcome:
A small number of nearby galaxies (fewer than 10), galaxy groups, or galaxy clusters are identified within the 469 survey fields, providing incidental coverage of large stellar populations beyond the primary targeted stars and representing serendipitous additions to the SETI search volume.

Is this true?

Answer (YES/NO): NO